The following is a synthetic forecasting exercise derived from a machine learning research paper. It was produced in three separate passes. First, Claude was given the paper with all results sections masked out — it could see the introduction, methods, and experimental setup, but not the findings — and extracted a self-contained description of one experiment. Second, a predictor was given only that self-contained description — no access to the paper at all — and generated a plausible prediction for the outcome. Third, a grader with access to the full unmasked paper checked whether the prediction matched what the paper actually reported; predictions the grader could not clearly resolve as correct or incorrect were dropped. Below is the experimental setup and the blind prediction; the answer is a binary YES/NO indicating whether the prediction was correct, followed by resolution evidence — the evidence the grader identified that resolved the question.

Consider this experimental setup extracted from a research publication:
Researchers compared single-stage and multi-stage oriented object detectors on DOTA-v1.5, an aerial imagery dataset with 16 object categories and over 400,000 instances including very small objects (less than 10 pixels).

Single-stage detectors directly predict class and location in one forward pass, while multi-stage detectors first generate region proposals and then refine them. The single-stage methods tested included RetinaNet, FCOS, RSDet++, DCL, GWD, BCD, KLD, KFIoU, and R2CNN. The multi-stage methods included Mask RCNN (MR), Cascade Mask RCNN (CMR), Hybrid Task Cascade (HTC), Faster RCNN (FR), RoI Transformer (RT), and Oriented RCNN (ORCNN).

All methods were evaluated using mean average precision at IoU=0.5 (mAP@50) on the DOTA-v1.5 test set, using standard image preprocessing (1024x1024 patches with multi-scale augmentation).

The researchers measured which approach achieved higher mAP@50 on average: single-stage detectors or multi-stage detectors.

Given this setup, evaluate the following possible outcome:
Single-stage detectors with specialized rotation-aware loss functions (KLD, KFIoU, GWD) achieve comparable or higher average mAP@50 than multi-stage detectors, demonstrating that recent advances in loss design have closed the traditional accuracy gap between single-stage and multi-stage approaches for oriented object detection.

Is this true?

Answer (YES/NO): NO